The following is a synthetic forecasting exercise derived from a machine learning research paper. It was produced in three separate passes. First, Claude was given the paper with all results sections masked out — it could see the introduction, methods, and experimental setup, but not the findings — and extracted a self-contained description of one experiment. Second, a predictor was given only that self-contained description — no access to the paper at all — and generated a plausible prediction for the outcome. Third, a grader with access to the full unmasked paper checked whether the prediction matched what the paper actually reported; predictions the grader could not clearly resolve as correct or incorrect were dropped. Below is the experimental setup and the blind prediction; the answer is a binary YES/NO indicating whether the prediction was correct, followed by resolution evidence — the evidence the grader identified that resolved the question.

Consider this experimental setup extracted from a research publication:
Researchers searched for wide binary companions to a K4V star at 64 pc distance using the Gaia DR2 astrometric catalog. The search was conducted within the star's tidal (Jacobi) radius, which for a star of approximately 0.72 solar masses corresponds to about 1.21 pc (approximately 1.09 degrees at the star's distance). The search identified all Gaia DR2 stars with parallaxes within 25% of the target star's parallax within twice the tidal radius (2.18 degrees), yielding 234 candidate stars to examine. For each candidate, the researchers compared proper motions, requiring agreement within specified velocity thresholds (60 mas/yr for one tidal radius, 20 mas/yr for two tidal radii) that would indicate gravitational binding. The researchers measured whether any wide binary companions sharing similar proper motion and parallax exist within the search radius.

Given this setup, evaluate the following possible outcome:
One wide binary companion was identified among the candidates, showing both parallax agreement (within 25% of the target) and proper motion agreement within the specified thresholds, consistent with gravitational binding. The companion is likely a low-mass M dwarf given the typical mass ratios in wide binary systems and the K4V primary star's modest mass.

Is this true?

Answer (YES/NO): NO